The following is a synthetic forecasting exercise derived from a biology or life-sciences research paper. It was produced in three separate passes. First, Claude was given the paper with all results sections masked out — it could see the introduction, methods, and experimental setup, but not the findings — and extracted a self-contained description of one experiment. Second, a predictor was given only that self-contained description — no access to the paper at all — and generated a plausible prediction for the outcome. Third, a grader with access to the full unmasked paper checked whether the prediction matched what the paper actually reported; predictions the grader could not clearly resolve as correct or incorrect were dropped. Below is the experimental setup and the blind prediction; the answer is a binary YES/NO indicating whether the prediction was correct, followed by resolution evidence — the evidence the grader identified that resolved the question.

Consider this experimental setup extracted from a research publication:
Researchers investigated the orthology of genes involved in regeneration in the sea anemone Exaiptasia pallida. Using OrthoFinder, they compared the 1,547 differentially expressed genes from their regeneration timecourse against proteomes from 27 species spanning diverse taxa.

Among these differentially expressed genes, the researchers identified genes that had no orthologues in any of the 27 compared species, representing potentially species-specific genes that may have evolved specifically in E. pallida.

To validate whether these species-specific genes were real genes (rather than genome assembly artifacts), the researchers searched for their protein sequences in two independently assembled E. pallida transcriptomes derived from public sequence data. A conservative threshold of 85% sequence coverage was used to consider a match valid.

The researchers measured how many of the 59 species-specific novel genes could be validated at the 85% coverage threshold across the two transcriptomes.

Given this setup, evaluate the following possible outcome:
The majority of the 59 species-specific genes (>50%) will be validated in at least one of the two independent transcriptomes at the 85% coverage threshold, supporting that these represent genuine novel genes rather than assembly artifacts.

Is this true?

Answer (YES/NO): NO